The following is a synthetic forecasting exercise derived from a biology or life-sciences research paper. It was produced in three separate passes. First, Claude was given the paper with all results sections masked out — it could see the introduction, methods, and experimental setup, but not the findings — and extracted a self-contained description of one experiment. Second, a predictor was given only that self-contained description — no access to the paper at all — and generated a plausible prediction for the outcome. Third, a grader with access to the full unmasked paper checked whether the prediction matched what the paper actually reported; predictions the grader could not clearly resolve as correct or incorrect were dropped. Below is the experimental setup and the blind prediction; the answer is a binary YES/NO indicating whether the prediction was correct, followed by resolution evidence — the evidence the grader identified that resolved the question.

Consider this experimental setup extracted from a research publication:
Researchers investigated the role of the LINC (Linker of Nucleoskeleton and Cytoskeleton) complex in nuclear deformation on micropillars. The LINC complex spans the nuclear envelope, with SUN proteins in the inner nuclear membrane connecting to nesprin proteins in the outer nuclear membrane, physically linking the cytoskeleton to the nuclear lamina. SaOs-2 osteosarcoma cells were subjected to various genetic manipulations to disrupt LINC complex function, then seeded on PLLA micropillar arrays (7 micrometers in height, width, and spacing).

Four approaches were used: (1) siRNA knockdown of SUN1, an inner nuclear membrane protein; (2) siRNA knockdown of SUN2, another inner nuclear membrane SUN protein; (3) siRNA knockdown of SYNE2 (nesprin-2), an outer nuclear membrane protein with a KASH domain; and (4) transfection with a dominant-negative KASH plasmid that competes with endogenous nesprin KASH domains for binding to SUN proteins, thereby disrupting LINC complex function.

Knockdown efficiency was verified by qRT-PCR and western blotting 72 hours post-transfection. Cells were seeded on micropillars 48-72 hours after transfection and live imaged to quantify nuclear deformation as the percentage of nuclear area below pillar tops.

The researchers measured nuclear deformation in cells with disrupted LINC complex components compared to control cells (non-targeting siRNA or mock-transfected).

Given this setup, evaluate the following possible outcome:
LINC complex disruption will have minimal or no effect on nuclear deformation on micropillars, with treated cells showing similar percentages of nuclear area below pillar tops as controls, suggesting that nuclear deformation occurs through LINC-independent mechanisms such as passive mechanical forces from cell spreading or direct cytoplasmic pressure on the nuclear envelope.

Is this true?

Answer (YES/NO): NO